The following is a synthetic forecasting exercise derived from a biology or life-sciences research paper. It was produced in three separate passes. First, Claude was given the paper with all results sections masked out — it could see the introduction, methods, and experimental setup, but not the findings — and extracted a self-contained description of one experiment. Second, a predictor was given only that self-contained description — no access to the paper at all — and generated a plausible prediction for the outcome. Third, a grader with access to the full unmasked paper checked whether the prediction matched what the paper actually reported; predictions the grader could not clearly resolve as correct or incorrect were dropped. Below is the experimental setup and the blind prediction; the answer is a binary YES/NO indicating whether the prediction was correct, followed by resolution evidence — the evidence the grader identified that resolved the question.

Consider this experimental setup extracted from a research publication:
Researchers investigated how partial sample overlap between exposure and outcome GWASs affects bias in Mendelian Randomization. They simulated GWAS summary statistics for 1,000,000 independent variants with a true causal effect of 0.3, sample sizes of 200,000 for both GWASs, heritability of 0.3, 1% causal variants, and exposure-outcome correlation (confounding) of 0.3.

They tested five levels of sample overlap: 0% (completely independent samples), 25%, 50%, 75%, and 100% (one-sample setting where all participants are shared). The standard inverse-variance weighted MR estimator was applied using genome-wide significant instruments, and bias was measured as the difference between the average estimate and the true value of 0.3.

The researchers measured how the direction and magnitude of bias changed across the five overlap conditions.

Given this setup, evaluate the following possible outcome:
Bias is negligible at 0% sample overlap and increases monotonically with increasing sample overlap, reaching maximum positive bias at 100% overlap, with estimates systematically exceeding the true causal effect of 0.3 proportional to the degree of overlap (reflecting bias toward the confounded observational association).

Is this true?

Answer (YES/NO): NO